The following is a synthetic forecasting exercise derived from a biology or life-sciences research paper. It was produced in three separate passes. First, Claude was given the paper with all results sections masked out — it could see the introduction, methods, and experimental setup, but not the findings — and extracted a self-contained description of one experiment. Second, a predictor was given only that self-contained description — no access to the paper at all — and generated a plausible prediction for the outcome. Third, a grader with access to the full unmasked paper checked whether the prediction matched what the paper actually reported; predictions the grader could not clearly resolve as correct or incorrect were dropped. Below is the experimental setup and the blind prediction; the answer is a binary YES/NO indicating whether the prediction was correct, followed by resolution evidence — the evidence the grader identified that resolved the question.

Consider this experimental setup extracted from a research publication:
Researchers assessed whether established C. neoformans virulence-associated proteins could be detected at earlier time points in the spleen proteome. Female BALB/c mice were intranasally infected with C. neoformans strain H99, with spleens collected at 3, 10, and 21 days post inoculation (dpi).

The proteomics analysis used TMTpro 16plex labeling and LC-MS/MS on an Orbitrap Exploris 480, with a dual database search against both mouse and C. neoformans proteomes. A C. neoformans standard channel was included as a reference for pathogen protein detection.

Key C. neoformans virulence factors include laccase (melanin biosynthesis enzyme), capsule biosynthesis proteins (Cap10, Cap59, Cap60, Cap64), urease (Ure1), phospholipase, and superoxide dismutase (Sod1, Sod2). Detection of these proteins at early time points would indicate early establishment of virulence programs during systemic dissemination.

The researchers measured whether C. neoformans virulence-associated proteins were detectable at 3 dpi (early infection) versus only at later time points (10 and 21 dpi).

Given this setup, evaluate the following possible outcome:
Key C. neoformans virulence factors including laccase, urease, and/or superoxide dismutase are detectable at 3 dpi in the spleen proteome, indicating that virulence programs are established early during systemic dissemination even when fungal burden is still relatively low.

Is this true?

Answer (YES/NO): YES